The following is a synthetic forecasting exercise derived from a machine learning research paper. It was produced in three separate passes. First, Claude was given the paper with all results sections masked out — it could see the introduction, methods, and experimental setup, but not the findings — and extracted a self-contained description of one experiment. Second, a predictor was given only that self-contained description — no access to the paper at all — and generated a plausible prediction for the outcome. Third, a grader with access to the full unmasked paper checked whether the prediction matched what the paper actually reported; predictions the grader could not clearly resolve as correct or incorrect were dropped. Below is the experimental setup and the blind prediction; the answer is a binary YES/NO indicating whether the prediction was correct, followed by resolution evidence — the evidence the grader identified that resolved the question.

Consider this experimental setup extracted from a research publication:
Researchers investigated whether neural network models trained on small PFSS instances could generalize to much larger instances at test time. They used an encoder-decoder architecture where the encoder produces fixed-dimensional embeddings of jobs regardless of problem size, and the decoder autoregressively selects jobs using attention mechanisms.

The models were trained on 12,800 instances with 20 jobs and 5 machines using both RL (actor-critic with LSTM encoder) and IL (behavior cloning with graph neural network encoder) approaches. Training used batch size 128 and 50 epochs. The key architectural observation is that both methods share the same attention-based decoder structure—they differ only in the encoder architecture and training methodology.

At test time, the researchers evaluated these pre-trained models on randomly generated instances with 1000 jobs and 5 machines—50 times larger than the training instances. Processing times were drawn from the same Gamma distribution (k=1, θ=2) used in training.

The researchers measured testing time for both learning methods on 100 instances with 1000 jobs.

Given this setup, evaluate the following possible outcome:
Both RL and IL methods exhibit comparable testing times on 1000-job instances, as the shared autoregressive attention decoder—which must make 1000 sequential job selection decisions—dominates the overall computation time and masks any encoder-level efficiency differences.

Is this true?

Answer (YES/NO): YES